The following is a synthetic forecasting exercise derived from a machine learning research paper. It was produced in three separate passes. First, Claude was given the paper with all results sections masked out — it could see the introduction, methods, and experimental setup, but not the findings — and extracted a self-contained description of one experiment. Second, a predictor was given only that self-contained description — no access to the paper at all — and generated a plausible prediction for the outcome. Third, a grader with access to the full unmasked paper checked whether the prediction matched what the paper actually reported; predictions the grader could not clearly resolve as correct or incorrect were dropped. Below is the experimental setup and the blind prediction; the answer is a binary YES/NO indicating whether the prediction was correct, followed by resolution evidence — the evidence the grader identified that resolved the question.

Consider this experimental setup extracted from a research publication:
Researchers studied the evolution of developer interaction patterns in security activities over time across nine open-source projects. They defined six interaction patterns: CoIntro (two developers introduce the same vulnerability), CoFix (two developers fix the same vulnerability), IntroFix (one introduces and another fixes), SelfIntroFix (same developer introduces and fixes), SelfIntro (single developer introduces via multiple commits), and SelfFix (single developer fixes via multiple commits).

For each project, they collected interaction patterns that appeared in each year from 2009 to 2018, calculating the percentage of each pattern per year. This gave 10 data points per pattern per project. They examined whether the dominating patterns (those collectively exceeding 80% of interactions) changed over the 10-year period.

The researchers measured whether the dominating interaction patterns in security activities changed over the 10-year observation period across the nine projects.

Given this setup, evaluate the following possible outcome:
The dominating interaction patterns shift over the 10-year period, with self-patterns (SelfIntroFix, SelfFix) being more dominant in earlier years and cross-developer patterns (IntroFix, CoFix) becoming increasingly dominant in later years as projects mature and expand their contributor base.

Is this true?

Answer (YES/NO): NO